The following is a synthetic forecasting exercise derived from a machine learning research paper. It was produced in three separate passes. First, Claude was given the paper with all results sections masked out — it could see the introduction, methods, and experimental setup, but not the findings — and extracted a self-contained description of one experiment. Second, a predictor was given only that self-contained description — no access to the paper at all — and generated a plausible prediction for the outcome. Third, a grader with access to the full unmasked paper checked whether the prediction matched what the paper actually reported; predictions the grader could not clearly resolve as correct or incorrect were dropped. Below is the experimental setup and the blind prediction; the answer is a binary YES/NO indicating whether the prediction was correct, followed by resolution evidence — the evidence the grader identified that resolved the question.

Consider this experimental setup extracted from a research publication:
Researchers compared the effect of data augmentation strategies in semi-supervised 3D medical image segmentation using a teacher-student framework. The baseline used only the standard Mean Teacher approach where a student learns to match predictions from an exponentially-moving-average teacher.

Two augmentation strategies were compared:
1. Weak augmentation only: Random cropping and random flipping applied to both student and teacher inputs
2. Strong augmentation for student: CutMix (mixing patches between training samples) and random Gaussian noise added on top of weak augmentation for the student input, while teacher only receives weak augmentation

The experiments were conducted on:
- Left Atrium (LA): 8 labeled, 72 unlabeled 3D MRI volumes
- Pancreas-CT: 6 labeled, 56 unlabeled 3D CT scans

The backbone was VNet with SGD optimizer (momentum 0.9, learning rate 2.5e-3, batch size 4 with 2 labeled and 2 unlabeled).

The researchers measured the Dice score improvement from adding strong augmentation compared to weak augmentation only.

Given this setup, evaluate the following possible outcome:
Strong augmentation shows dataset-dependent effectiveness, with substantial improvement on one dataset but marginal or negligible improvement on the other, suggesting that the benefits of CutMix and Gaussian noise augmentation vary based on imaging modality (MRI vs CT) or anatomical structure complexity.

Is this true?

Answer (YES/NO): NO